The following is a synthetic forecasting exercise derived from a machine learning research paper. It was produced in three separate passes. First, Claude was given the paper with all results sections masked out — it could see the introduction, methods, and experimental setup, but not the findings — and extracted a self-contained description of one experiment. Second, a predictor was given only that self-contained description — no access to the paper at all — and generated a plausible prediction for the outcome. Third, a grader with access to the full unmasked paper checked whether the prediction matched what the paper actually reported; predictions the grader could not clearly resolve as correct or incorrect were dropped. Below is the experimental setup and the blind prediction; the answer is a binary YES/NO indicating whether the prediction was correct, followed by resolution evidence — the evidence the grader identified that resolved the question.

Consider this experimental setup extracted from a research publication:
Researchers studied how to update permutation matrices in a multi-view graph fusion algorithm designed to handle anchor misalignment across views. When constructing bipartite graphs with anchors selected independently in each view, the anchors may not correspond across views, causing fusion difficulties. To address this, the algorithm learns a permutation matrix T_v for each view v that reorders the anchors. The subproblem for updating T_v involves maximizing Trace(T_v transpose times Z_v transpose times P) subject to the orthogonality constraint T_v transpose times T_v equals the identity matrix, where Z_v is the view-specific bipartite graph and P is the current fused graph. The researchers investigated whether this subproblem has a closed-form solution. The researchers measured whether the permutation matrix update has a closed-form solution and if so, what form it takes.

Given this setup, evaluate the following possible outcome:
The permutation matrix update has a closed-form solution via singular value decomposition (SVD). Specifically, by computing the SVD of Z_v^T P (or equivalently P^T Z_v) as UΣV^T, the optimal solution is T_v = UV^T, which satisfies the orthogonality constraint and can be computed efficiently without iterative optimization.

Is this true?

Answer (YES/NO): YES